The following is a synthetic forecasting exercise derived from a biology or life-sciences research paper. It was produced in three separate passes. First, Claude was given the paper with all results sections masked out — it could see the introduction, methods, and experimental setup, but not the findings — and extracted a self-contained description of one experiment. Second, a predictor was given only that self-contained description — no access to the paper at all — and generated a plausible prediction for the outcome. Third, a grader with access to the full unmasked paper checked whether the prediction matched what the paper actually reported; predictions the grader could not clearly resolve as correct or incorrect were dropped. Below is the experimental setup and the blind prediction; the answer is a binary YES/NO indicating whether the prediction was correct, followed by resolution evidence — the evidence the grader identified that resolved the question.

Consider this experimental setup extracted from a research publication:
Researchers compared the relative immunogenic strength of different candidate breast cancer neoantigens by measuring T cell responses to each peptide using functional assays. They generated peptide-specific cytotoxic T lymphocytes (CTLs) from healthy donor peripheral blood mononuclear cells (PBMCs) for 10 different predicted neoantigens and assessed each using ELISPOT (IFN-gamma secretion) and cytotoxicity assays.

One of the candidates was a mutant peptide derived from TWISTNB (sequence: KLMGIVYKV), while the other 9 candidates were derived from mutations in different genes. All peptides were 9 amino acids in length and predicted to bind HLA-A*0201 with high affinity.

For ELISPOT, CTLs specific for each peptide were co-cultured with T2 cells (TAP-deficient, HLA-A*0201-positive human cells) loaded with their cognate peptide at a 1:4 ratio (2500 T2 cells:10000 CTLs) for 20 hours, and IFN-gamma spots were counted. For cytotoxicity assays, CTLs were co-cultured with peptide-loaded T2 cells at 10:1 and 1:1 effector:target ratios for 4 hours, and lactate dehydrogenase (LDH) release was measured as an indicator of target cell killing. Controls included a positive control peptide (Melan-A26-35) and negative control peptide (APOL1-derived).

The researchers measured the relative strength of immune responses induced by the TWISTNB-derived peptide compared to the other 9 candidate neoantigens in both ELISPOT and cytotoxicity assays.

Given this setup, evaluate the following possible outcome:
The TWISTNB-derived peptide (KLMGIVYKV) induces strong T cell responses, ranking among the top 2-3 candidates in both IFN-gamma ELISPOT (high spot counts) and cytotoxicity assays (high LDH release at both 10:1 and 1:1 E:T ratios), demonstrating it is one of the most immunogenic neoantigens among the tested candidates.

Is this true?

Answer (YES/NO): YES